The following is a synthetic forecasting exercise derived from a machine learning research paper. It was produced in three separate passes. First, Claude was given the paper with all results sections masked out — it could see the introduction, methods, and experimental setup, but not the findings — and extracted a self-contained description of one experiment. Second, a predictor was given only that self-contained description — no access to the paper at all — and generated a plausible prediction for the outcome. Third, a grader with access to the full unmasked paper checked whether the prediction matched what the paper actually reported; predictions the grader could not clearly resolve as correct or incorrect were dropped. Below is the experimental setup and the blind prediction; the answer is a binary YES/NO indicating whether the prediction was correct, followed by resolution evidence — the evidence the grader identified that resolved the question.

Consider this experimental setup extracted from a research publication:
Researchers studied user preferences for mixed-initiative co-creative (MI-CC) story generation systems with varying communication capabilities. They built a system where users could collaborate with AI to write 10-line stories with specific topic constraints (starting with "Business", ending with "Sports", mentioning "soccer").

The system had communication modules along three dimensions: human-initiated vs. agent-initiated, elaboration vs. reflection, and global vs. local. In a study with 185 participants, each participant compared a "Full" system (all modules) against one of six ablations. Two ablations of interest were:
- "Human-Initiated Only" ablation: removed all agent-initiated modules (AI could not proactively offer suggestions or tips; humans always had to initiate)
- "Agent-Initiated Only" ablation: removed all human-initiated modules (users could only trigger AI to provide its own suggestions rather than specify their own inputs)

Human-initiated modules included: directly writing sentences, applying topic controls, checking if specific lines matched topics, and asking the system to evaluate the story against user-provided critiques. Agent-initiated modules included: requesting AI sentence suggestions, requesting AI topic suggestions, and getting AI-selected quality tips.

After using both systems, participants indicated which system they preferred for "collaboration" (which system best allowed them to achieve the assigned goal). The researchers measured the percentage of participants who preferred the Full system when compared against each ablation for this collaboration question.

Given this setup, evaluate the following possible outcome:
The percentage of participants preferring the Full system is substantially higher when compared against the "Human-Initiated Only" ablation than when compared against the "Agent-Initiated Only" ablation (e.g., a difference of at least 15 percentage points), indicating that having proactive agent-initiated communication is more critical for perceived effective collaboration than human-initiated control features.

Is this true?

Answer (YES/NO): NO